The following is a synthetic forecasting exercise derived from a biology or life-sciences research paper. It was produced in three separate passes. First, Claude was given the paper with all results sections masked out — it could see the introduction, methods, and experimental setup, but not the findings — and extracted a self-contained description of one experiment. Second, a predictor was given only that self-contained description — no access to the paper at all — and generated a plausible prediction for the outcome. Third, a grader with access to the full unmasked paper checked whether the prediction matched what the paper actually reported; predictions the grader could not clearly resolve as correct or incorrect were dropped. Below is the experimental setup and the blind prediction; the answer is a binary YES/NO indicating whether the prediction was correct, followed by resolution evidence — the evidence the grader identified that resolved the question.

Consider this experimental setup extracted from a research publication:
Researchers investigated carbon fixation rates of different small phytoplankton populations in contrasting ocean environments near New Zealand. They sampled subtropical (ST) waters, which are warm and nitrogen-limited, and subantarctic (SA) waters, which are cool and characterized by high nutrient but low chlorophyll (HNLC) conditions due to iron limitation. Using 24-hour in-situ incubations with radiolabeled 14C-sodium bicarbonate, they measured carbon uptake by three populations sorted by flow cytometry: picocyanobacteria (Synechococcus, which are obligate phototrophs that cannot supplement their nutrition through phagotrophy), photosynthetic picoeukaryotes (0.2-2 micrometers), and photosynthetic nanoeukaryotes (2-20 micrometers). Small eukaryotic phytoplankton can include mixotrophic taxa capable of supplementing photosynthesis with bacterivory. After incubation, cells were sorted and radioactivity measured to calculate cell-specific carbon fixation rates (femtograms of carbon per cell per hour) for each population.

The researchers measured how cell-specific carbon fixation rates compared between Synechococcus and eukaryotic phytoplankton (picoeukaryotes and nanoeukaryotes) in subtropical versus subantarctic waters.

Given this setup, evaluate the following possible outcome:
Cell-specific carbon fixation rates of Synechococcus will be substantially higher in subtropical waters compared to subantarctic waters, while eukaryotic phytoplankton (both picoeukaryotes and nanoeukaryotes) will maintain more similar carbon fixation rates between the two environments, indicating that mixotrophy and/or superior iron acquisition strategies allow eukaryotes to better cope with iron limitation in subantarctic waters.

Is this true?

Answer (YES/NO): YES